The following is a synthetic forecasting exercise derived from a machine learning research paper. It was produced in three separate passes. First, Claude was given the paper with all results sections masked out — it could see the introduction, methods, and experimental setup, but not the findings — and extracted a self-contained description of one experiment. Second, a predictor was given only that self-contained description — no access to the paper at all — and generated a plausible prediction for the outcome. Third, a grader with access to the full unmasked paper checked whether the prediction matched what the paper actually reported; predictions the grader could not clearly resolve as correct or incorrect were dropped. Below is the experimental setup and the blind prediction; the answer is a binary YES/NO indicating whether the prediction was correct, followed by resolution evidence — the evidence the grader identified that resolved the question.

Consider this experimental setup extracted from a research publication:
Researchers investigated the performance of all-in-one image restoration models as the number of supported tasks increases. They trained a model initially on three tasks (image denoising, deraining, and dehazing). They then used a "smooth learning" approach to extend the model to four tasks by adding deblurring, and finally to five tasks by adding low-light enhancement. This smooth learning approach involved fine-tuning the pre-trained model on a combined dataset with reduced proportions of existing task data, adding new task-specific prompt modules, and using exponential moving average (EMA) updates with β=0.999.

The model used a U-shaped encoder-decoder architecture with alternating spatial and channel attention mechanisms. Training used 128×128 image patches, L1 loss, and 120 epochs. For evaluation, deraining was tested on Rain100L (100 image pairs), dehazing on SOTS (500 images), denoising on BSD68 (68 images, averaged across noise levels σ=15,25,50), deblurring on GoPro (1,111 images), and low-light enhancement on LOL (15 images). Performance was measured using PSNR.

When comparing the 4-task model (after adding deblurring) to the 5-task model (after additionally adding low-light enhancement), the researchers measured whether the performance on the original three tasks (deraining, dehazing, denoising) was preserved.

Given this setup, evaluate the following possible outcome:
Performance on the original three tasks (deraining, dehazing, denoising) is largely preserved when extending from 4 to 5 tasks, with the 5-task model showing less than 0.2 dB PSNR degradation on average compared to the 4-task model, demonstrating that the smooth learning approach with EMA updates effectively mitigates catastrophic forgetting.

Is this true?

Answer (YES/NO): YES